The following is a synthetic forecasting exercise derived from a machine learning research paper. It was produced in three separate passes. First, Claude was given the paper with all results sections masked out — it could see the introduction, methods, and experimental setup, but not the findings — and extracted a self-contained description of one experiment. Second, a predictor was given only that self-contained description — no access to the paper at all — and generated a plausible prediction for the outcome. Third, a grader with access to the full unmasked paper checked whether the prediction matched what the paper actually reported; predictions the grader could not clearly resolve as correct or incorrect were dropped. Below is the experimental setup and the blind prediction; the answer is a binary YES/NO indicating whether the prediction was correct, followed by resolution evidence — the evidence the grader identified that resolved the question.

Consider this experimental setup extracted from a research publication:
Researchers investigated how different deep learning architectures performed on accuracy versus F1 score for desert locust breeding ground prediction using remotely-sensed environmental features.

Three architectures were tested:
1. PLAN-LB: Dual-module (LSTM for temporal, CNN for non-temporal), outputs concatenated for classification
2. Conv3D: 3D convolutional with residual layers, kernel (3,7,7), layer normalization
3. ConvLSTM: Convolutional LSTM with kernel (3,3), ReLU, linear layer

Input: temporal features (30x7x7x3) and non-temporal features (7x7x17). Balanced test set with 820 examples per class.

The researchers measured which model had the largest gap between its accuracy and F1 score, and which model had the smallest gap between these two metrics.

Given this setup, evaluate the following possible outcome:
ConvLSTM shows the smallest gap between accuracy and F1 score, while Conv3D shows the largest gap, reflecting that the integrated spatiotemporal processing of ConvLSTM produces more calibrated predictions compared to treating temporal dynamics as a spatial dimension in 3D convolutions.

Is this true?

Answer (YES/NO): NO